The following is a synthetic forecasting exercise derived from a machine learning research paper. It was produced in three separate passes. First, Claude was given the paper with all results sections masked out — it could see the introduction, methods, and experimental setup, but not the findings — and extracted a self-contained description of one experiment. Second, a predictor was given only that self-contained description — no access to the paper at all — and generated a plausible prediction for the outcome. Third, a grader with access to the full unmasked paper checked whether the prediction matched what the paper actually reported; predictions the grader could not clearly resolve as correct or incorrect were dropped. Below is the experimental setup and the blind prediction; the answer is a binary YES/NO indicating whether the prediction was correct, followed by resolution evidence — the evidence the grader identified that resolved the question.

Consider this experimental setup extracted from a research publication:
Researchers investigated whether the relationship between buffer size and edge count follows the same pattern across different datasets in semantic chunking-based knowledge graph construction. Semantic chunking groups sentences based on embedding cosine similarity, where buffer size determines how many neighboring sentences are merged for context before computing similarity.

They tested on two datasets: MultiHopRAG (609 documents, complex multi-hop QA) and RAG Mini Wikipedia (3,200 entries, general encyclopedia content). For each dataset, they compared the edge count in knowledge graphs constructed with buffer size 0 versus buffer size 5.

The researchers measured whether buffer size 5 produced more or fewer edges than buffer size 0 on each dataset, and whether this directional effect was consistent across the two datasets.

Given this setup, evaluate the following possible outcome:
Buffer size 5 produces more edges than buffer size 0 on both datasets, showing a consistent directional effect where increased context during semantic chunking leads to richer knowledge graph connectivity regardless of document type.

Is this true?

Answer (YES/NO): NO